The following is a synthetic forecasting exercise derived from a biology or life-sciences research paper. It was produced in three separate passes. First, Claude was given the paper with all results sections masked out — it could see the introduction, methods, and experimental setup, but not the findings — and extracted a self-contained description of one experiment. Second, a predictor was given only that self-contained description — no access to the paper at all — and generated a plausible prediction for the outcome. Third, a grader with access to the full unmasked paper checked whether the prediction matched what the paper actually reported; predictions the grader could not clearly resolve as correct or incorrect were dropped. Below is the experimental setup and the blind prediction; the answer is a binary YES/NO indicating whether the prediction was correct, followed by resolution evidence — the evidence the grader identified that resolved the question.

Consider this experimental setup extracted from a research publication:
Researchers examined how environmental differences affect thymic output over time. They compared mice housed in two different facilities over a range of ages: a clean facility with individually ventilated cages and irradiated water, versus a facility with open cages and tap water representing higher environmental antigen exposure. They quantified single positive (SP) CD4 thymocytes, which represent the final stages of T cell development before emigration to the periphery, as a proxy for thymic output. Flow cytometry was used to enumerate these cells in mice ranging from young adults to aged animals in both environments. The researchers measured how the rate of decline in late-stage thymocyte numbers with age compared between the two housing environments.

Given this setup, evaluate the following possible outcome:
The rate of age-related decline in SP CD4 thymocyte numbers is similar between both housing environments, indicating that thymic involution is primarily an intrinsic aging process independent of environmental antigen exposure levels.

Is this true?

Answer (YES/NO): NO